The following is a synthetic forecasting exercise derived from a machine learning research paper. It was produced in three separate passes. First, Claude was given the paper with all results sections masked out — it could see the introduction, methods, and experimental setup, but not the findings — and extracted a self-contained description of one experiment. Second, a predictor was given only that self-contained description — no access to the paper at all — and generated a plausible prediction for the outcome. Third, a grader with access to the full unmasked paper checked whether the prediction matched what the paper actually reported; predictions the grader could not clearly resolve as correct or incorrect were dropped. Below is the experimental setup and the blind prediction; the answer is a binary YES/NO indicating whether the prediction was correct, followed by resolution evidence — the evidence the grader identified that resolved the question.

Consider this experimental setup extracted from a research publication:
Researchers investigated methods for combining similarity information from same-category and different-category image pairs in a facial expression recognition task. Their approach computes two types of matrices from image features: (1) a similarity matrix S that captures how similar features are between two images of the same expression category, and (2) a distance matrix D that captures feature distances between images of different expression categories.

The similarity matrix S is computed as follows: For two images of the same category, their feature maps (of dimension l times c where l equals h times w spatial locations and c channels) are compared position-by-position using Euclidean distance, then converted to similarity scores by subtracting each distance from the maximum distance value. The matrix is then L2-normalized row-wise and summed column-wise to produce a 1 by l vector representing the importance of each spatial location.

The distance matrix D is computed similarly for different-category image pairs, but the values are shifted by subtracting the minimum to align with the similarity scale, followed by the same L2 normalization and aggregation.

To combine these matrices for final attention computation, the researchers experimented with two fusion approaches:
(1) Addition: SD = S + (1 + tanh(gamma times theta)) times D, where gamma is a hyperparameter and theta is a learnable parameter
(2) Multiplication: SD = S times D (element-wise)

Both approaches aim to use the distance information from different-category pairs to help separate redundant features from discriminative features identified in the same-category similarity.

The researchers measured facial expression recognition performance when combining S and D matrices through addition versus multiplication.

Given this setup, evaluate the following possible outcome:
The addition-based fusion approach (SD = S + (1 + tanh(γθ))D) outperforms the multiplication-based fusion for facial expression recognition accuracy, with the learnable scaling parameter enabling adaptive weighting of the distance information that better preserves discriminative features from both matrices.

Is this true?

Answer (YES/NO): YES